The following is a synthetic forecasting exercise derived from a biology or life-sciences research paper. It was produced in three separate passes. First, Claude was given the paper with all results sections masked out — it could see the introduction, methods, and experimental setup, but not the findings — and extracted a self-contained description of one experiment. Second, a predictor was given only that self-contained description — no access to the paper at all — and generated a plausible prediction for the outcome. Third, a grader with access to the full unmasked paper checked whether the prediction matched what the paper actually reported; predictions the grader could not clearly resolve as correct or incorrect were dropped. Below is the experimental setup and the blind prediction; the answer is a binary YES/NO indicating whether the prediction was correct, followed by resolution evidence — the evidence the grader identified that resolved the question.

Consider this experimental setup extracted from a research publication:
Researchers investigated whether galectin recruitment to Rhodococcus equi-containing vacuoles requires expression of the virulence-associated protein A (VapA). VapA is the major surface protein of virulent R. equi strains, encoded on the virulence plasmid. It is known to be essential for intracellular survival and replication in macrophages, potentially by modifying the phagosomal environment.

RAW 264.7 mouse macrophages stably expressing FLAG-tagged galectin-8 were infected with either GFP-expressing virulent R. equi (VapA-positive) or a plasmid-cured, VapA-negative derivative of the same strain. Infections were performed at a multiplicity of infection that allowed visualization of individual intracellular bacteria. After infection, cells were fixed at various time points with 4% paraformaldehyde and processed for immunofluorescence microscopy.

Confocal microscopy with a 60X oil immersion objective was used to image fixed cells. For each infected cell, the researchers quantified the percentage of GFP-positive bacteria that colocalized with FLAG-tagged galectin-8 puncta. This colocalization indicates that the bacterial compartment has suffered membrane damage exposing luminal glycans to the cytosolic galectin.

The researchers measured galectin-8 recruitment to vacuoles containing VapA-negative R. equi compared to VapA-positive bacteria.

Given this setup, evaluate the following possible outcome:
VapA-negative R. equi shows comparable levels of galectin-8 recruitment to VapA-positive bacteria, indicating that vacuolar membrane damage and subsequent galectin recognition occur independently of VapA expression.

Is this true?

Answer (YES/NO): YES